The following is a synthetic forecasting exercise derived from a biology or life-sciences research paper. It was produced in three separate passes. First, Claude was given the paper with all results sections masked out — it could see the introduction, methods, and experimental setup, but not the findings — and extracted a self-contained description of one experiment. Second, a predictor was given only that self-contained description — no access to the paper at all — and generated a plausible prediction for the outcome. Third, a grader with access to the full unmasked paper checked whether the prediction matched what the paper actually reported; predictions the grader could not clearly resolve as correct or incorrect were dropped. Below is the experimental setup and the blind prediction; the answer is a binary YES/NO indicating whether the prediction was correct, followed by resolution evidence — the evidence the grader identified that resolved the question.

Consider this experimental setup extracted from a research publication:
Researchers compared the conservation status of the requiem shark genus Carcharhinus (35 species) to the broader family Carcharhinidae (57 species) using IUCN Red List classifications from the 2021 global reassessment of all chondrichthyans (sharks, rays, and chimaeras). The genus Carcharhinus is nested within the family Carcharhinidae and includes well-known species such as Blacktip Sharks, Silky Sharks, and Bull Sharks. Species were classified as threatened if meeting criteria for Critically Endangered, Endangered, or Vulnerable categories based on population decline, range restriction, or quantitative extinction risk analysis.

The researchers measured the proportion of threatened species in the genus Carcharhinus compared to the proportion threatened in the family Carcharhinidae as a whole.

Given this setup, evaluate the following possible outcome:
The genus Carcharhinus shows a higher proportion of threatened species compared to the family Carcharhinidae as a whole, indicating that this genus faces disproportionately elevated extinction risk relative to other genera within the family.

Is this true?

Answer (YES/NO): YES